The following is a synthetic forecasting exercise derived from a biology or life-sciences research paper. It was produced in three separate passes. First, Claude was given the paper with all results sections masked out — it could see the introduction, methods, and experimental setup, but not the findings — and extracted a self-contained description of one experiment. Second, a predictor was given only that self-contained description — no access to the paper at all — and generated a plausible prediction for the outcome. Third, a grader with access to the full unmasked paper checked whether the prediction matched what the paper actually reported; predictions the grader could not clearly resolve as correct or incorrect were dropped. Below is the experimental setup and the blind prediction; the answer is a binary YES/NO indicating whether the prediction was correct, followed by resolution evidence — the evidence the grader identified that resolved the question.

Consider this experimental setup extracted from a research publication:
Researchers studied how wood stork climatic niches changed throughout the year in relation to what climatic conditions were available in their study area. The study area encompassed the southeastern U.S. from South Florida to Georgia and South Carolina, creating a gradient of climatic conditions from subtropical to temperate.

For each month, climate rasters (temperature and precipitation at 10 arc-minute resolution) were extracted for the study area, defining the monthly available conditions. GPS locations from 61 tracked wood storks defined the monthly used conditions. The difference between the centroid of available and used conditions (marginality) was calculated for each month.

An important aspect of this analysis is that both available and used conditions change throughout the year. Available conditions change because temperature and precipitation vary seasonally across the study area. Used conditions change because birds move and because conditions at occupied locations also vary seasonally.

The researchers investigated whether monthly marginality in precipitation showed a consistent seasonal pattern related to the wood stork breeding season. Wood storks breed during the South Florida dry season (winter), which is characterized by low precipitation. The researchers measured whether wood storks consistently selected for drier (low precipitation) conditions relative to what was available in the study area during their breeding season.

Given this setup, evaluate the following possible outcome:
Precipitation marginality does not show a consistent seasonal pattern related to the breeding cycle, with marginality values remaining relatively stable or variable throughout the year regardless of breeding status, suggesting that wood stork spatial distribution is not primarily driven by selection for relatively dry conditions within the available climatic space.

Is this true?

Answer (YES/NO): NO